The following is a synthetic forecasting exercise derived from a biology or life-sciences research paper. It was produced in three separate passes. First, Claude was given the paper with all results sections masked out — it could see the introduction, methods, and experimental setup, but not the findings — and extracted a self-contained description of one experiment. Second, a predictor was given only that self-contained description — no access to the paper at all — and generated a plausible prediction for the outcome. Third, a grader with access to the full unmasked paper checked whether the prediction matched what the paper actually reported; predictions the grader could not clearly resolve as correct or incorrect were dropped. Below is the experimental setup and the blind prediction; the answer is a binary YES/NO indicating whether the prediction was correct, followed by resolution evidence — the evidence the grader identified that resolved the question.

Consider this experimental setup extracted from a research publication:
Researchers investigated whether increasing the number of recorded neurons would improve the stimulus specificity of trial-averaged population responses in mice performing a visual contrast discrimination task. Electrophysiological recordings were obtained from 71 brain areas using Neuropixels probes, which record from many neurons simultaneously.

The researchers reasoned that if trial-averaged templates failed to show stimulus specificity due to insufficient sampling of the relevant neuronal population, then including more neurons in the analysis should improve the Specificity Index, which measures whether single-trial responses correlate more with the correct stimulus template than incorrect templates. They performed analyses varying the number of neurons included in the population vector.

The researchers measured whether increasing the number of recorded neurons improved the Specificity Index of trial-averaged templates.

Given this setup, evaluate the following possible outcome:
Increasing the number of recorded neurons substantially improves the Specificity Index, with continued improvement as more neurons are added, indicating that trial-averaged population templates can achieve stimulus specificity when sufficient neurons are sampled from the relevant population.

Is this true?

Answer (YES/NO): NO